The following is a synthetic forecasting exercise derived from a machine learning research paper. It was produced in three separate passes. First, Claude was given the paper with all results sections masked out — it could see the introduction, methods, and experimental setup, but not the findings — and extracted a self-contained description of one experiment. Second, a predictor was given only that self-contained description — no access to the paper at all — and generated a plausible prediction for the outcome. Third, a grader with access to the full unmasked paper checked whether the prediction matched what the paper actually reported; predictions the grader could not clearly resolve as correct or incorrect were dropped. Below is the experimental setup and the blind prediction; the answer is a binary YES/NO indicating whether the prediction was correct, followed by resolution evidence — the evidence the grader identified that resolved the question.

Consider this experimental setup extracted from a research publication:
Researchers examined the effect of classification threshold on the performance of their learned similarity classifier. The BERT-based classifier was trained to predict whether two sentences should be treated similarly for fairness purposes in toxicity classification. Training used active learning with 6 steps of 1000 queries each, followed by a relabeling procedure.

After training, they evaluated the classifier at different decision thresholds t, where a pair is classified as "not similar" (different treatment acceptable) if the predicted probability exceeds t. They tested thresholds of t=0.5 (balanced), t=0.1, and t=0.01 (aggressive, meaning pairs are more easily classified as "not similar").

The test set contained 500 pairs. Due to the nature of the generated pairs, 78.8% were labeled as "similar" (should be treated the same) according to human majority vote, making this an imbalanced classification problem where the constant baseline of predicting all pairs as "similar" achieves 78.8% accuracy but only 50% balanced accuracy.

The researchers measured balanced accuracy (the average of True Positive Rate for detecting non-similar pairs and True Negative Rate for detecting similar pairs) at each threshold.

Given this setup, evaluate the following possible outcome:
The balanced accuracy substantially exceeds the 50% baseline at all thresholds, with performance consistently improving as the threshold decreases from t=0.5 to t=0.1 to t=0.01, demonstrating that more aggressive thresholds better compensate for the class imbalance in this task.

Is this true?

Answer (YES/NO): YES